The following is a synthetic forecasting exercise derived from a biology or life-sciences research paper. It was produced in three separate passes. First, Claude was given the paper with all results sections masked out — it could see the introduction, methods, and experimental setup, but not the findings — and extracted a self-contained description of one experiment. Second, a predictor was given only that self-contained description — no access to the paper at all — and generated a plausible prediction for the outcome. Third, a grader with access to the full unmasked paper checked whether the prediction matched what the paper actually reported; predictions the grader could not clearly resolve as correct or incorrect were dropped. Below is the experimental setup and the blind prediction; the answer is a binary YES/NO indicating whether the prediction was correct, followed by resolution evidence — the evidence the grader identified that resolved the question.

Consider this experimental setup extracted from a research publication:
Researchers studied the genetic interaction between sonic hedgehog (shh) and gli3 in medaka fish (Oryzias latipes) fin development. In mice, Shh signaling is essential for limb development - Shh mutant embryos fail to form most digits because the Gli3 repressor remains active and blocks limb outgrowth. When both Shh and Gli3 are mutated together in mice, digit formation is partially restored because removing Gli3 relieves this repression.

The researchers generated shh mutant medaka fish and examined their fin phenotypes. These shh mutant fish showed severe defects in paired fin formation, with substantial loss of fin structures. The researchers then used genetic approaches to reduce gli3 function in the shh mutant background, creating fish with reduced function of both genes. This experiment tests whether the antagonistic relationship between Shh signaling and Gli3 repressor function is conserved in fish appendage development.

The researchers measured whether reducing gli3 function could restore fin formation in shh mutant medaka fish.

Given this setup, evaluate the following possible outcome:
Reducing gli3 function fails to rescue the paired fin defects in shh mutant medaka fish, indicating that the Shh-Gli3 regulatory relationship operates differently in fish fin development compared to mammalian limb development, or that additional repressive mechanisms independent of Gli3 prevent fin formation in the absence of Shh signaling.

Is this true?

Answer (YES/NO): NO